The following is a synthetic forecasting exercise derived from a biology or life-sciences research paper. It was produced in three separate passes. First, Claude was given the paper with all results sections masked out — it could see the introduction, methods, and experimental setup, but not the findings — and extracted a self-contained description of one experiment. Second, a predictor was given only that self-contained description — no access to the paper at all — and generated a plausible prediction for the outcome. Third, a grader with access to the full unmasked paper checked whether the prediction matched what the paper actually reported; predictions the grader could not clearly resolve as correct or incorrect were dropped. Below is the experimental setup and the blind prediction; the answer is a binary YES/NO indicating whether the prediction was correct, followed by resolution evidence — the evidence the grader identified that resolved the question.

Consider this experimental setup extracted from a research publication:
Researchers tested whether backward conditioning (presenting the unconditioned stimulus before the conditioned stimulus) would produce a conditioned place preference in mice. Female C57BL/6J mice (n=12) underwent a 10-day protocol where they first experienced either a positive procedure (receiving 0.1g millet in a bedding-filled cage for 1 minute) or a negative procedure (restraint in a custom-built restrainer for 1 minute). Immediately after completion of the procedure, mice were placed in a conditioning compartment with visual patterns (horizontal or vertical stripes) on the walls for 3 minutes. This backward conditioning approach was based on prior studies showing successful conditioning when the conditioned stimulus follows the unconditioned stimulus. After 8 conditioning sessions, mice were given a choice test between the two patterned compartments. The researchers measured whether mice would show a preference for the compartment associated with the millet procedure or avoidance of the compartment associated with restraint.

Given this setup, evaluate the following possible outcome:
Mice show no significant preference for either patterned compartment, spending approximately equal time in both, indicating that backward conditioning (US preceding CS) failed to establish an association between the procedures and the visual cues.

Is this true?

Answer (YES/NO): YES